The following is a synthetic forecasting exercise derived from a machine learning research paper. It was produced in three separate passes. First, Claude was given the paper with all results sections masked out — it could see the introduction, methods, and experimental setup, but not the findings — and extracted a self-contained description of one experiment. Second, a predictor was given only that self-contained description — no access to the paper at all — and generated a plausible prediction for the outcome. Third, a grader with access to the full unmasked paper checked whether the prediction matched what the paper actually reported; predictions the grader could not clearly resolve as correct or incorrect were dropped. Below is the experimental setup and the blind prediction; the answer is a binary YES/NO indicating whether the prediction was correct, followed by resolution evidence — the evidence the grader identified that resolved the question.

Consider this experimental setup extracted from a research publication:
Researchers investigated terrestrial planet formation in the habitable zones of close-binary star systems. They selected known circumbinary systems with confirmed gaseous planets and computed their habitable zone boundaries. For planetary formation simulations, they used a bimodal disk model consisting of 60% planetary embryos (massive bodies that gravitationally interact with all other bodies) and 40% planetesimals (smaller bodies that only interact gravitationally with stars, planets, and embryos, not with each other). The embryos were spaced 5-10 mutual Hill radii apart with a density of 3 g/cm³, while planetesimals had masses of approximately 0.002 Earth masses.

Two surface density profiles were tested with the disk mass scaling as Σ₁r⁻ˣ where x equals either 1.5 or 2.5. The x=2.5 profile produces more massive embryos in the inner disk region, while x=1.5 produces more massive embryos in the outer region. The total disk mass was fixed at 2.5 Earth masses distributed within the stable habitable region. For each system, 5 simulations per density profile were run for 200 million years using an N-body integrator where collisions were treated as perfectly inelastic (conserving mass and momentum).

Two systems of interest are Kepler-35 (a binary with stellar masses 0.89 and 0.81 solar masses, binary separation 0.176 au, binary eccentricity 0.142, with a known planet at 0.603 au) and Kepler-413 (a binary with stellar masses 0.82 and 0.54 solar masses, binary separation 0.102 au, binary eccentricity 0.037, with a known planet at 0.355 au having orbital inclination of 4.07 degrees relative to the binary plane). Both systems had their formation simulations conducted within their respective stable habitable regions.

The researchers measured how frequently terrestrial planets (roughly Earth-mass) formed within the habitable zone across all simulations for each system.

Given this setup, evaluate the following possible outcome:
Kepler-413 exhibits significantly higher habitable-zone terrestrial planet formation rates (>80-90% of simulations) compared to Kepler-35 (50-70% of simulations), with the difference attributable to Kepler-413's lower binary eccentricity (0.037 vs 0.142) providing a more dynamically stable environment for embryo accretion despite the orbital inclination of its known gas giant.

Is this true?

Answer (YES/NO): NO